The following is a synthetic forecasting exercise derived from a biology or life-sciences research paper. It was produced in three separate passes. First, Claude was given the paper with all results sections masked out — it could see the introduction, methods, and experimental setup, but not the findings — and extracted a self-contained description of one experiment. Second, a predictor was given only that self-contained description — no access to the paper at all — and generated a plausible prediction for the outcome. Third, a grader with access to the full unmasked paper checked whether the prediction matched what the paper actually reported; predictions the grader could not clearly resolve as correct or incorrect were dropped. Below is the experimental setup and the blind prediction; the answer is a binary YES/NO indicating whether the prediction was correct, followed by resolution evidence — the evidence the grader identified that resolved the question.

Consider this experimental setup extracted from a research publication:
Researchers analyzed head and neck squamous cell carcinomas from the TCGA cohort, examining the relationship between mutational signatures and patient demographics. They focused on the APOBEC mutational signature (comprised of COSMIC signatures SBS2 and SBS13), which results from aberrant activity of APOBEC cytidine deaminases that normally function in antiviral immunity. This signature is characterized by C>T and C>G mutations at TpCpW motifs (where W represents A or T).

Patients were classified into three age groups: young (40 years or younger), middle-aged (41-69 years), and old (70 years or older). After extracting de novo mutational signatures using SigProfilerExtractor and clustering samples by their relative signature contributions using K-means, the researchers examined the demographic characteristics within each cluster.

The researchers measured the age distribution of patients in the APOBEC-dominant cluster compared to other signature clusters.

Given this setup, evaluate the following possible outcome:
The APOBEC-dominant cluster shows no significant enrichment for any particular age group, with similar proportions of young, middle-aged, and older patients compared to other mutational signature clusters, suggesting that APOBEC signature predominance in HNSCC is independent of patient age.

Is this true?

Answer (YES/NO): NO